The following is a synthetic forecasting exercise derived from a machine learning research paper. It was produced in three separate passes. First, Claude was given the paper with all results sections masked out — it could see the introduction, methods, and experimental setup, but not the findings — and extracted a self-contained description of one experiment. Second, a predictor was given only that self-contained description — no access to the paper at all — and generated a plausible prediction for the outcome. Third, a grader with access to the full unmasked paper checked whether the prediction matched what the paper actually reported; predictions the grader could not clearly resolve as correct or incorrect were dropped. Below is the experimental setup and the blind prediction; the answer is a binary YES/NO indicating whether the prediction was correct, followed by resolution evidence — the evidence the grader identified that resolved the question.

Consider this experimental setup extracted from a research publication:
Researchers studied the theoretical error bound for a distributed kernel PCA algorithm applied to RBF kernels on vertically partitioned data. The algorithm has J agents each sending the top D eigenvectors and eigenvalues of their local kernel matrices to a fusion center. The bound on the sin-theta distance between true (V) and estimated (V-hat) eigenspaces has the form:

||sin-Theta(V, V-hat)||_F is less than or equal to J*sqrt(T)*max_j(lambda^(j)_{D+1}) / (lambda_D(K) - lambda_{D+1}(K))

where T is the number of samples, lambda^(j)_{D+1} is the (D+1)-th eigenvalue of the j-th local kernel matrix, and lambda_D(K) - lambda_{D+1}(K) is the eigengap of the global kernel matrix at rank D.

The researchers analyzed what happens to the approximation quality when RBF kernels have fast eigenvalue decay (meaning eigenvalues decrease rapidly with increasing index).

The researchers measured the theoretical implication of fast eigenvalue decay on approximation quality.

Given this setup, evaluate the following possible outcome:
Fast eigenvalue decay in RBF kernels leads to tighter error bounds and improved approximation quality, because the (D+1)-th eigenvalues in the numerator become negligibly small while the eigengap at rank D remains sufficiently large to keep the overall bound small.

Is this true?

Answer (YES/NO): YES